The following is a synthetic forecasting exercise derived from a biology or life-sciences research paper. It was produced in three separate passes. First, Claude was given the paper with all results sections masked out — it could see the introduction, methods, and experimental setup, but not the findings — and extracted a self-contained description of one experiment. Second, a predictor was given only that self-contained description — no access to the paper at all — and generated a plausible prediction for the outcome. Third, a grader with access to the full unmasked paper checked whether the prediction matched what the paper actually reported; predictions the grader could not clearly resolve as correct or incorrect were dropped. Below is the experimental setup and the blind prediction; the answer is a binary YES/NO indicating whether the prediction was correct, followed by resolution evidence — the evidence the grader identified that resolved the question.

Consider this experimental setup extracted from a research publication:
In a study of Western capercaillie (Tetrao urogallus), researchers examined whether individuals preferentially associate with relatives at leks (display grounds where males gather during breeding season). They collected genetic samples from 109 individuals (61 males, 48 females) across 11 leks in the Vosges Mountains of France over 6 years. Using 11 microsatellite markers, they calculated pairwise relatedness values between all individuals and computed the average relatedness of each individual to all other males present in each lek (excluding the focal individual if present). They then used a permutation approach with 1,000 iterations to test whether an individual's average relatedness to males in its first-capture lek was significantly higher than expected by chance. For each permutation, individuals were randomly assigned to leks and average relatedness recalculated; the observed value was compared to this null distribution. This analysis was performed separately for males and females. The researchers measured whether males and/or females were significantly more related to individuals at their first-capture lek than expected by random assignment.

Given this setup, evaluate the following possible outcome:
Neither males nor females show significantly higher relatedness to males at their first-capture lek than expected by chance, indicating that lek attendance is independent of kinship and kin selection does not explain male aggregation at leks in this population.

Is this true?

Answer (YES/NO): NO